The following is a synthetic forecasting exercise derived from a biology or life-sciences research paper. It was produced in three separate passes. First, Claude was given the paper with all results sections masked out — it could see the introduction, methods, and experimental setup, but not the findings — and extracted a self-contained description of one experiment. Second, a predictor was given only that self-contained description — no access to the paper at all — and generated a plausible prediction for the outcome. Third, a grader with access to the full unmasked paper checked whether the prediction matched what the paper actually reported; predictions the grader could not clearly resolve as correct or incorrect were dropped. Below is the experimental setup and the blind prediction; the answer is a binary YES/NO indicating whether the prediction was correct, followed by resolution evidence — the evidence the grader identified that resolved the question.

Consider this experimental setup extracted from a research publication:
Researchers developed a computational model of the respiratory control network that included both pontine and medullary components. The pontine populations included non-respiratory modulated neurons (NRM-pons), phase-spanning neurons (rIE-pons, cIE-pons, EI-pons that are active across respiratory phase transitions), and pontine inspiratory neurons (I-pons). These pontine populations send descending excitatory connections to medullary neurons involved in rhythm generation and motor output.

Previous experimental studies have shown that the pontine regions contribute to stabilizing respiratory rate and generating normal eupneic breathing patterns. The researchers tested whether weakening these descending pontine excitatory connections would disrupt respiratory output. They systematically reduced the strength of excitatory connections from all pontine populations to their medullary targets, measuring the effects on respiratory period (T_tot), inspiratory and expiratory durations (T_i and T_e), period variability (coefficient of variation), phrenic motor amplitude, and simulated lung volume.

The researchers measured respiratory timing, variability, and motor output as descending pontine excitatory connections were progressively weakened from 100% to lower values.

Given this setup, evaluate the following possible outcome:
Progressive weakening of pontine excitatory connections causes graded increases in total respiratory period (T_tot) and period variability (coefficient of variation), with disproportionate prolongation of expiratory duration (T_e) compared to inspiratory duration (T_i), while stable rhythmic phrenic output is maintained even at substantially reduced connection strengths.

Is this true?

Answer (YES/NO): NO